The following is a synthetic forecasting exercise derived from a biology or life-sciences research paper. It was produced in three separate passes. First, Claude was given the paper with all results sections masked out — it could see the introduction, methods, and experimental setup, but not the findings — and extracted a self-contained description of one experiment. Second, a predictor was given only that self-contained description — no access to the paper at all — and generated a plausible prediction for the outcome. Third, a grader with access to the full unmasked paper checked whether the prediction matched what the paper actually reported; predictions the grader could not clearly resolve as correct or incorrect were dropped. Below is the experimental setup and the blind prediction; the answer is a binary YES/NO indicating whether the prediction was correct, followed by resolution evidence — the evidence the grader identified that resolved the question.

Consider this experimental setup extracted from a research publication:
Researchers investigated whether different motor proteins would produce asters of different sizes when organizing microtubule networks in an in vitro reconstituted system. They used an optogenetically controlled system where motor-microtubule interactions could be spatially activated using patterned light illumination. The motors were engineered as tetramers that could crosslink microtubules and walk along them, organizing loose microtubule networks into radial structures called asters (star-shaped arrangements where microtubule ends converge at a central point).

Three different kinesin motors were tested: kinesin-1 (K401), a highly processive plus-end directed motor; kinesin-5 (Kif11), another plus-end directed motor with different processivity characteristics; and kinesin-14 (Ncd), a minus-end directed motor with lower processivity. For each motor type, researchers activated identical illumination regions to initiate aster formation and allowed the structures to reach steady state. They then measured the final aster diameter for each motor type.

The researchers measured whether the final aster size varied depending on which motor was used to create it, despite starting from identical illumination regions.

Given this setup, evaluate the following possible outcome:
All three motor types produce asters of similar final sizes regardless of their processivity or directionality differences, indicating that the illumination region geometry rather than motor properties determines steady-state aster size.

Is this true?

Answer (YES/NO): NO